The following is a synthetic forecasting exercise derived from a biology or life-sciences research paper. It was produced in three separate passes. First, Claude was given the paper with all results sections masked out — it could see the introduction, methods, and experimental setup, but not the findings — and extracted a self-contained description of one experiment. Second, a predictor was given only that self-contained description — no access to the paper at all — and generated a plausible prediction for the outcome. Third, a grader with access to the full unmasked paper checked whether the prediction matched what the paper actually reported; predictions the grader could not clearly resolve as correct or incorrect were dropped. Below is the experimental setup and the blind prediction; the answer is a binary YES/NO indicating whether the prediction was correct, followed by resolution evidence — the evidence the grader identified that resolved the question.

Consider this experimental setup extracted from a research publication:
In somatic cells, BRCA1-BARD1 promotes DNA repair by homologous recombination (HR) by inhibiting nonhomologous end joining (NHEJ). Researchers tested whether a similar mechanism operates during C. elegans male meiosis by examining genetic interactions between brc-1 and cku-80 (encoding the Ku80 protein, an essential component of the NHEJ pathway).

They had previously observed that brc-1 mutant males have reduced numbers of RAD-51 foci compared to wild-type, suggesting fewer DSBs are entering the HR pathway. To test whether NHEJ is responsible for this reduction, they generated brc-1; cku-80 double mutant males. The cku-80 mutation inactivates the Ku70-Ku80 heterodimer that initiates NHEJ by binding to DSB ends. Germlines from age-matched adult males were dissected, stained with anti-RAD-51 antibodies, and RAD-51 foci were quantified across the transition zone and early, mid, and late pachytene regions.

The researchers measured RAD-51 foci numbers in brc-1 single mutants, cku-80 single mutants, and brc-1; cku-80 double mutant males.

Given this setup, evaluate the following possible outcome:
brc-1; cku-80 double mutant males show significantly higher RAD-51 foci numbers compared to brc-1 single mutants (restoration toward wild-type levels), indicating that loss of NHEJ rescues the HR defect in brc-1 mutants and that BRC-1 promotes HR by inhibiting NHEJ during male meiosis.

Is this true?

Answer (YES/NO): YES